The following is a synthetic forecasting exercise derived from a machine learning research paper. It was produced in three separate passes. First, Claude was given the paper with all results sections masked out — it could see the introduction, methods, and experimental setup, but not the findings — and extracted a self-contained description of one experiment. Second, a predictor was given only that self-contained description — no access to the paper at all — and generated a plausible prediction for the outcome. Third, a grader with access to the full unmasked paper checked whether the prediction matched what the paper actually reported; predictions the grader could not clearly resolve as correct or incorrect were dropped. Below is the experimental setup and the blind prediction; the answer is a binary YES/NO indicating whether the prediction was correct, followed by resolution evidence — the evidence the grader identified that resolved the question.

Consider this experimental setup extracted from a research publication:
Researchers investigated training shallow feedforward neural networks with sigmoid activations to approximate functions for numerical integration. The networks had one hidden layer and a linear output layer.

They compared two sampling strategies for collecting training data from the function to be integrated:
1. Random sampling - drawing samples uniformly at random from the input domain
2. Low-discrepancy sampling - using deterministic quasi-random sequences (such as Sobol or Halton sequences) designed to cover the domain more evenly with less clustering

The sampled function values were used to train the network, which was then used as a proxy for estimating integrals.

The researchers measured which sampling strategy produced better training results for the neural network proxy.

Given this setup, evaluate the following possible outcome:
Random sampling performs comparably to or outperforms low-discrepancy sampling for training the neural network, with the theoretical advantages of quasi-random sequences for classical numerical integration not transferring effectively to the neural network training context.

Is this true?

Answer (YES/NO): NO